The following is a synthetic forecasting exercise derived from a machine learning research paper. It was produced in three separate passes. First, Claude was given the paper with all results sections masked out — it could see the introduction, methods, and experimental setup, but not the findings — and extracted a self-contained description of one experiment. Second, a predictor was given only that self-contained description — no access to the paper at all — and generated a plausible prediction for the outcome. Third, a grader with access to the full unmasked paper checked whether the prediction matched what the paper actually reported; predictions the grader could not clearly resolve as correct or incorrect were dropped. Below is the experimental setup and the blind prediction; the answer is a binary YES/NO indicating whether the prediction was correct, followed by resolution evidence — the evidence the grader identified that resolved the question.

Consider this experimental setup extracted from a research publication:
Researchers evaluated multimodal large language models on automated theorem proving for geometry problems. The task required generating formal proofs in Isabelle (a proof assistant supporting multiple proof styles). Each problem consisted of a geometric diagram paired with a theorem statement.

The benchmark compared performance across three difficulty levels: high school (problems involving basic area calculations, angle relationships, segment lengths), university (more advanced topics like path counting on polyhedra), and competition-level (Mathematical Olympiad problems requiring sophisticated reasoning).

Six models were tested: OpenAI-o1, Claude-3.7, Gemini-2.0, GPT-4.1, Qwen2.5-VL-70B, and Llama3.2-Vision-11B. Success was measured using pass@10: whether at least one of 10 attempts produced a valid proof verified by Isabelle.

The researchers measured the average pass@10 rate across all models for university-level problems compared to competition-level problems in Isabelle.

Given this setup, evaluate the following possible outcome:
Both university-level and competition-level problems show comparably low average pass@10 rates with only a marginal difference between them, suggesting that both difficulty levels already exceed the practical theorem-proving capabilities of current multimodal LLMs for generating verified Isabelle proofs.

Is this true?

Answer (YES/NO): NO